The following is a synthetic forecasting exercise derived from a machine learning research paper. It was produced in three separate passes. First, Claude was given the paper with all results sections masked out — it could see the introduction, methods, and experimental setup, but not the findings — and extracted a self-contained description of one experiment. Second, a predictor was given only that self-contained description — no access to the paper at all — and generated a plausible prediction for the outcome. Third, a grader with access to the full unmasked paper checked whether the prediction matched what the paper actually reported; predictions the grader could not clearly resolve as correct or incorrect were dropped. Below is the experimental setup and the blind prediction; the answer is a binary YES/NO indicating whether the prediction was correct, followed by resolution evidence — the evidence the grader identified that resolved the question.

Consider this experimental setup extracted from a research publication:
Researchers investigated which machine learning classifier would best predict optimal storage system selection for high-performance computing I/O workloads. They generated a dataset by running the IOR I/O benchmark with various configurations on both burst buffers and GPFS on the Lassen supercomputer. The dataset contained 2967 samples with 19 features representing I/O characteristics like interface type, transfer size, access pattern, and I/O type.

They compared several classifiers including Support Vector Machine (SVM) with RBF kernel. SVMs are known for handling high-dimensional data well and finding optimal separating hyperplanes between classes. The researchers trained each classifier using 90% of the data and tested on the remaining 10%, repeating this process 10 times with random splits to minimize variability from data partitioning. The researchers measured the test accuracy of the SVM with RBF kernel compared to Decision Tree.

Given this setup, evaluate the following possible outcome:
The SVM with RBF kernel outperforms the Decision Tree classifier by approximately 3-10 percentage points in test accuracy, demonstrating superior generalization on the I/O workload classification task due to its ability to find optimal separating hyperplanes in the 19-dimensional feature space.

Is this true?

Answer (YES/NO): NO